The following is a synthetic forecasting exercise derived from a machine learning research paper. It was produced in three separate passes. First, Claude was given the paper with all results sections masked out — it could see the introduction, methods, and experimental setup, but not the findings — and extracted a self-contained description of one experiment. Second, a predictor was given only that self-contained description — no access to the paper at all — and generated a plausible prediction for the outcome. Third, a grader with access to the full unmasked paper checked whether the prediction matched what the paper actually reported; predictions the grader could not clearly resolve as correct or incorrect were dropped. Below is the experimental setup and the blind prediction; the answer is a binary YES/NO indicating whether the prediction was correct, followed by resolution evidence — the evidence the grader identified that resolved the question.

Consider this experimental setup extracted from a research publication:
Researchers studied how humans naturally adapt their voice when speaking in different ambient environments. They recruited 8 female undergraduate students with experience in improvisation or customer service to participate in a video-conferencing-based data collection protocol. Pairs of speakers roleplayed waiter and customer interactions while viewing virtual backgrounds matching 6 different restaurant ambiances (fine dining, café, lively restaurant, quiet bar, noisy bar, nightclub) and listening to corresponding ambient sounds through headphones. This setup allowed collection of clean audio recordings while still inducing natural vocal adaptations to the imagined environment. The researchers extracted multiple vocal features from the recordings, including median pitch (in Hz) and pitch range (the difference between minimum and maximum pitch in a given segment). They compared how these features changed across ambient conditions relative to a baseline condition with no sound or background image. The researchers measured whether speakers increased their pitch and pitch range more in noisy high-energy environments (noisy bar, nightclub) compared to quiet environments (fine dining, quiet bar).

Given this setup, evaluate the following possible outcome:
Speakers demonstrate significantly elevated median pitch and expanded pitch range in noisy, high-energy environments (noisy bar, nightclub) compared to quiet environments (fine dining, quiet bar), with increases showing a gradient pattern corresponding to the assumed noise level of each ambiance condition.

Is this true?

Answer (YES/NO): NO